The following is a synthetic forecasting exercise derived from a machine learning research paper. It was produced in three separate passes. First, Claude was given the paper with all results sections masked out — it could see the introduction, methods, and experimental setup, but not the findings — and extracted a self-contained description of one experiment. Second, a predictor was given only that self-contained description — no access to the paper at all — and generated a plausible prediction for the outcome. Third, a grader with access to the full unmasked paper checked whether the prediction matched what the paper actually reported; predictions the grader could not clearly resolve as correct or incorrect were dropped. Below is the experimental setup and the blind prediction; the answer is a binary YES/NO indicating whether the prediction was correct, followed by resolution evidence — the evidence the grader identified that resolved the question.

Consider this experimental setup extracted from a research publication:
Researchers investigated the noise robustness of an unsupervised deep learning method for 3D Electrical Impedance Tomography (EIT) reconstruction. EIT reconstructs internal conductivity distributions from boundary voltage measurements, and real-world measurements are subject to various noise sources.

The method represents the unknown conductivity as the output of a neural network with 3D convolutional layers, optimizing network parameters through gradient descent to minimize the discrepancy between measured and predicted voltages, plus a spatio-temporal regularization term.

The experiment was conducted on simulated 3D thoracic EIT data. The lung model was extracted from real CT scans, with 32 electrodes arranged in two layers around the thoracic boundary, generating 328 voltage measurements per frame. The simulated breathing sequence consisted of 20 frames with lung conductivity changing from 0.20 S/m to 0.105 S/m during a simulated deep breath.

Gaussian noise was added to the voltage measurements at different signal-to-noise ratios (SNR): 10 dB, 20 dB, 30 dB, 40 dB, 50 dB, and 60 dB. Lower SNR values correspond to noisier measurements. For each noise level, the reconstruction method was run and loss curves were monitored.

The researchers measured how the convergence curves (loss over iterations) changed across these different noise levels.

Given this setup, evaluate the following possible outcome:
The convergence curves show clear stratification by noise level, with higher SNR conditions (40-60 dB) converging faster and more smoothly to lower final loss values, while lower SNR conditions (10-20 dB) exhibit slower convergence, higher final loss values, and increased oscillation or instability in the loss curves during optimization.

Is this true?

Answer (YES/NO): NO